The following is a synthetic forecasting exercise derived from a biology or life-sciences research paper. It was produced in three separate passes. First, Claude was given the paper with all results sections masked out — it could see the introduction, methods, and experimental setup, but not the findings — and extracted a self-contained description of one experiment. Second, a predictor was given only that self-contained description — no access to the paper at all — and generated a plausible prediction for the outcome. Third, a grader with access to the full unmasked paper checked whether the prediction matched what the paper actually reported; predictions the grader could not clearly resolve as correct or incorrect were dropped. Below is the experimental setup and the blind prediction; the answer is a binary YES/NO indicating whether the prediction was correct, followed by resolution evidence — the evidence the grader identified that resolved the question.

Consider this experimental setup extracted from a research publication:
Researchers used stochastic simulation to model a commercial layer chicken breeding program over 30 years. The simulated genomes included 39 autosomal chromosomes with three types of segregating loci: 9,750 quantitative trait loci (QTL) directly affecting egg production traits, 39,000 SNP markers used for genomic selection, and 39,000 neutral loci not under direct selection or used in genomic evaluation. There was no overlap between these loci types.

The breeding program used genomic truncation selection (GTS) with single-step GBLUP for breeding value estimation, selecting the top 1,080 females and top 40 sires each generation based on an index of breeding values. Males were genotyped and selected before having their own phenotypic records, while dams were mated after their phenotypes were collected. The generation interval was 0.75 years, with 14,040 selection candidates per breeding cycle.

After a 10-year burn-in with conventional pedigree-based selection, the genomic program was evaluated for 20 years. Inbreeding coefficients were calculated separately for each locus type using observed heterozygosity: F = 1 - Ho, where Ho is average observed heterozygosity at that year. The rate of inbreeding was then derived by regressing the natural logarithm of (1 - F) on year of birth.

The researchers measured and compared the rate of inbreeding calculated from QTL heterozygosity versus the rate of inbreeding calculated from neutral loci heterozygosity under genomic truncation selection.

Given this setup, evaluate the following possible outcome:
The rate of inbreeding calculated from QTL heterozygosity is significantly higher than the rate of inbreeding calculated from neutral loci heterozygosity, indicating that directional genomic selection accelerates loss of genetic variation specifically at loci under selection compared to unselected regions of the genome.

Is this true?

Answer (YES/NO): NO